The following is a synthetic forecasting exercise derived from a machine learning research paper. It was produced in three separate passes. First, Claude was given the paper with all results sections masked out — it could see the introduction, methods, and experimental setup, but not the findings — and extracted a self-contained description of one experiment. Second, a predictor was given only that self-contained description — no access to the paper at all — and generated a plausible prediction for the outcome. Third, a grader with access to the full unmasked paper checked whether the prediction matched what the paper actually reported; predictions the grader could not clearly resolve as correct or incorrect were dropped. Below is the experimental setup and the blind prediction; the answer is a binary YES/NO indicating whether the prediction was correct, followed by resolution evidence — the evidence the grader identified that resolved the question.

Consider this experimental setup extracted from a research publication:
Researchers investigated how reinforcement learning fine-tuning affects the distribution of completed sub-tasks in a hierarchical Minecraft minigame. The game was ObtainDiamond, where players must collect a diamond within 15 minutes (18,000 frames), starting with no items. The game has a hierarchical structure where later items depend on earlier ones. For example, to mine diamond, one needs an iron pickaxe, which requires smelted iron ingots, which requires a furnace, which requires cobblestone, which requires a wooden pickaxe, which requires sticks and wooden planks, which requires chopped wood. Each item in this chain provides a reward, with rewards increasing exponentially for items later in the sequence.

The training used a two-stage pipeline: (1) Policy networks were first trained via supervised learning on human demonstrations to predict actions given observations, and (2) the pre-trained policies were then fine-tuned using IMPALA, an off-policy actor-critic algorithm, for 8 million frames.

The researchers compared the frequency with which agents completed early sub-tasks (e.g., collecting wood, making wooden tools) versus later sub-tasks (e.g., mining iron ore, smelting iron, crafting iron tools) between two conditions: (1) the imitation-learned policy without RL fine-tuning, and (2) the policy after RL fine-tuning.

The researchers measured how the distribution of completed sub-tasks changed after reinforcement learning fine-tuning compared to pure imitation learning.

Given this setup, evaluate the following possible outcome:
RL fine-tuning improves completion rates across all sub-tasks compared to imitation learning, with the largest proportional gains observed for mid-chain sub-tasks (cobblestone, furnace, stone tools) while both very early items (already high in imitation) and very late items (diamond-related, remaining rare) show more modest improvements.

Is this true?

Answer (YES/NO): NO